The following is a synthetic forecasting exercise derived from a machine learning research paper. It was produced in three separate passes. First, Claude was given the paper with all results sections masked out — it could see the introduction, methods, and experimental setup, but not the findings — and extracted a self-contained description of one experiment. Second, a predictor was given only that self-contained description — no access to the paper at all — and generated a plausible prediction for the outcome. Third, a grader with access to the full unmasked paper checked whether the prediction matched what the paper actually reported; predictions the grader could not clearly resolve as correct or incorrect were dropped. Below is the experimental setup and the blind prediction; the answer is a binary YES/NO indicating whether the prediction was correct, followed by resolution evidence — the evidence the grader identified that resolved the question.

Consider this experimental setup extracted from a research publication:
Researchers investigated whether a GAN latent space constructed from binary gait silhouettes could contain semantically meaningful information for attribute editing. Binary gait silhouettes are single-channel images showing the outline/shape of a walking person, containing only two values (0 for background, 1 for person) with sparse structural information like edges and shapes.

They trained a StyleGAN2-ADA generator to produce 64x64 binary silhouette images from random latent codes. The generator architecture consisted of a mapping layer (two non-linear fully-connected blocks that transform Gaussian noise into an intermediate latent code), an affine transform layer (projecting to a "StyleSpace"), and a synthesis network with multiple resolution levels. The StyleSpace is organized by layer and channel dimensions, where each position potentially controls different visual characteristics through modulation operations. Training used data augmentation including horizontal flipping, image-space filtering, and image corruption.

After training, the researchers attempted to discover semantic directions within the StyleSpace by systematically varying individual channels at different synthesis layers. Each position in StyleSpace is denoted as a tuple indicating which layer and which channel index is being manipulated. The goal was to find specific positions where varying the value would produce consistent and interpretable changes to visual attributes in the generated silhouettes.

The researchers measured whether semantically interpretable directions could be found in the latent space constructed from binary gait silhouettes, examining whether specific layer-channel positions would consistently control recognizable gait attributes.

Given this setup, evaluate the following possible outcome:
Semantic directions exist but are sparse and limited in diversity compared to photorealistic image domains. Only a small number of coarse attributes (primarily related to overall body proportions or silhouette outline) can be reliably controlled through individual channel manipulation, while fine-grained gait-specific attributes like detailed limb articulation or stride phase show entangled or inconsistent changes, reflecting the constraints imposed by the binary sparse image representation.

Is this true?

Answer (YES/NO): NO